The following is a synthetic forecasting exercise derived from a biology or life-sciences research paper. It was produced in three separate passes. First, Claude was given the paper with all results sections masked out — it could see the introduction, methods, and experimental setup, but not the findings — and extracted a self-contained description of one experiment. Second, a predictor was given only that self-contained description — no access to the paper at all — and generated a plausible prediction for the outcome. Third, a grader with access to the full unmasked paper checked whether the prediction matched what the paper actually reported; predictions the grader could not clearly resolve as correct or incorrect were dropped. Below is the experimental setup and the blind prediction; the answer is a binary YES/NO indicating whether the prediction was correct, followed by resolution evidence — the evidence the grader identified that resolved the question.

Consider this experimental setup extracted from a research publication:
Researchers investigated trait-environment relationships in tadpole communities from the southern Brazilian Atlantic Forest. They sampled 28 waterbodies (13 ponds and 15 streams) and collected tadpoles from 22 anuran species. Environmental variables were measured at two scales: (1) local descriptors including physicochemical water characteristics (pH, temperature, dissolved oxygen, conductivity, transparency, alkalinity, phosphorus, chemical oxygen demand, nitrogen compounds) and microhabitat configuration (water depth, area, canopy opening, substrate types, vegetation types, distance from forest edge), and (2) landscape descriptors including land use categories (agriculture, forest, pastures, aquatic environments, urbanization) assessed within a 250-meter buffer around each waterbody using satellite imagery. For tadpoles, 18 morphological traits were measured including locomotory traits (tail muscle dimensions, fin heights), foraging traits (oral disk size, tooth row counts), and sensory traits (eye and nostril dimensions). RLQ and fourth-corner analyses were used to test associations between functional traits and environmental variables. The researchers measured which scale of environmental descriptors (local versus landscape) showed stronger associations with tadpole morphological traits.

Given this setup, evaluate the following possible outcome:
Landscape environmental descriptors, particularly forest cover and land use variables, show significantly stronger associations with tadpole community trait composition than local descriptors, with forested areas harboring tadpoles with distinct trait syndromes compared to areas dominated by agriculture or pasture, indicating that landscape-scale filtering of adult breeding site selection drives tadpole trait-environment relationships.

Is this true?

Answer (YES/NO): NO